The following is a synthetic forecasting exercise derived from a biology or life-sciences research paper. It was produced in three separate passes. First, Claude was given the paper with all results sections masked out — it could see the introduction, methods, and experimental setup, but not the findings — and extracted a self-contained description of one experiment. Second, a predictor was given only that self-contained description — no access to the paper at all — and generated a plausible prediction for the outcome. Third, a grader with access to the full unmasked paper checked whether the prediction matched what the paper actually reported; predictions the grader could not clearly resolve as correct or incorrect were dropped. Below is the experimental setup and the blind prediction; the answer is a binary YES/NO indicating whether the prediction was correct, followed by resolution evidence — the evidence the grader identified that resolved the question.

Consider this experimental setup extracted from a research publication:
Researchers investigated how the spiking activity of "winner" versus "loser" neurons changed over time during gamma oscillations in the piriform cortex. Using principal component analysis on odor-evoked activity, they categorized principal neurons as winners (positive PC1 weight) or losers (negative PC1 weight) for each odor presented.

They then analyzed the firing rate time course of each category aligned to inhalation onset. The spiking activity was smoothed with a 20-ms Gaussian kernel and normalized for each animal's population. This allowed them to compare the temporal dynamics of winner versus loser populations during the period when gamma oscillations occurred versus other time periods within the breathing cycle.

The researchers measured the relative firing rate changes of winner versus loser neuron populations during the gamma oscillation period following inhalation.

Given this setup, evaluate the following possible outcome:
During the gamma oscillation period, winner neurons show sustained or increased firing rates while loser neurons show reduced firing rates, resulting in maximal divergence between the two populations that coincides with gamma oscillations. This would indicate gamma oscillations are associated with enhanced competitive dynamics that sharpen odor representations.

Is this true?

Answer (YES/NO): YES